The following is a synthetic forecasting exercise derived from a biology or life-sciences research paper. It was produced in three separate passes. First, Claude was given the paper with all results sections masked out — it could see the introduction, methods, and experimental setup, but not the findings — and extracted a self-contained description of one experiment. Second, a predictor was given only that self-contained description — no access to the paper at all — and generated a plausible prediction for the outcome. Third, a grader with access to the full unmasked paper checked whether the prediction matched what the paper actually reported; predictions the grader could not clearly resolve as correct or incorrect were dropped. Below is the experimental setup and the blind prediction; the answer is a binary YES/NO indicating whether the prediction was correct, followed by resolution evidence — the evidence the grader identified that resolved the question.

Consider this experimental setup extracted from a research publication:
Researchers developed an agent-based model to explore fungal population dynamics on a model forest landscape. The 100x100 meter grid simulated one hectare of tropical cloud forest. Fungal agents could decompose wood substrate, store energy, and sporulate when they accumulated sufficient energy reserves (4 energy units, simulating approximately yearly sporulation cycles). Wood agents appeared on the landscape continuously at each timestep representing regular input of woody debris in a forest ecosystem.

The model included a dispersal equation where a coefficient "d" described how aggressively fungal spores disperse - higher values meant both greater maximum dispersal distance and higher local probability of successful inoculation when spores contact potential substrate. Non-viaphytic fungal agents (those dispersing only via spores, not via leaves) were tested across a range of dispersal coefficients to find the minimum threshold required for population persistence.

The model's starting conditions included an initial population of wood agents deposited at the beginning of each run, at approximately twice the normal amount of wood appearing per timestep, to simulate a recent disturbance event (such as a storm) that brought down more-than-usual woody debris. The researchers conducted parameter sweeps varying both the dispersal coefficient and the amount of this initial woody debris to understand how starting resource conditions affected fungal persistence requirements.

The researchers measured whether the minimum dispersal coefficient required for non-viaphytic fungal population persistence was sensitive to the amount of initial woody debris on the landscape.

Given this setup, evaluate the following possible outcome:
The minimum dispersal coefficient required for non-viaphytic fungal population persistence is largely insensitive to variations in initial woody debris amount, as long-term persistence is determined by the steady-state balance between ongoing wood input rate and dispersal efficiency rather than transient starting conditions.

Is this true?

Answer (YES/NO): YES